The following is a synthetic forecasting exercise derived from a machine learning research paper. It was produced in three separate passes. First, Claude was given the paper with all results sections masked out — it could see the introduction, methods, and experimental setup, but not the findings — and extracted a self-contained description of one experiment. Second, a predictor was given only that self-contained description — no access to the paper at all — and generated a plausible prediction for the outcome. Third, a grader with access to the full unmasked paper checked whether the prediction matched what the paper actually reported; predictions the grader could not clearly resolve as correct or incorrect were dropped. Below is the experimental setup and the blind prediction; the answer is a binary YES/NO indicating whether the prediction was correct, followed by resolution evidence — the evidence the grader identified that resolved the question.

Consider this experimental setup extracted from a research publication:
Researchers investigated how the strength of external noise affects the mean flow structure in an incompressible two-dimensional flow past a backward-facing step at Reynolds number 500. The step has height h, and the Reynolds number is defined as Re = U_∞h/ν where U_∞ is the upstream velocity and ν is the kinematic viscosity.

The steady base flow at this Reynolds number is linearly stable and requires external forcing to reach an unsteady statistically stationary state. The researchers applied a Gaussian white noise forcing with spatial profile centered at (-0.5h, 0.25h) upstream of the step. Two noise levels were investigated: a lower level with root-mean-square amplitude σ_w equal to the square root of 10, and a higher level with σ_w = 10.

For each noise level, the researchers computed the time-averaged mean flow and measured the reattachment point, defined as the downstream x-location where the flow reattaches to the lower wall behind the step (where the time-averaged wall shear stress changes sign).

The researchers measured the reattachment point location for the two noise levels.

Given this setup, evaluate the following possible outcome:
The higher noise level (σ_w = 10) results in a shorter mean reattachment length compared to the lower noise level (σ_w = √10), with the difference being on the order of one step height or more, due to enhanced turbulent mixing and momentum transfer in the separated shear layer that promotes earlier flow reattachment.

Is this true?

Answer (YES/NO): YES